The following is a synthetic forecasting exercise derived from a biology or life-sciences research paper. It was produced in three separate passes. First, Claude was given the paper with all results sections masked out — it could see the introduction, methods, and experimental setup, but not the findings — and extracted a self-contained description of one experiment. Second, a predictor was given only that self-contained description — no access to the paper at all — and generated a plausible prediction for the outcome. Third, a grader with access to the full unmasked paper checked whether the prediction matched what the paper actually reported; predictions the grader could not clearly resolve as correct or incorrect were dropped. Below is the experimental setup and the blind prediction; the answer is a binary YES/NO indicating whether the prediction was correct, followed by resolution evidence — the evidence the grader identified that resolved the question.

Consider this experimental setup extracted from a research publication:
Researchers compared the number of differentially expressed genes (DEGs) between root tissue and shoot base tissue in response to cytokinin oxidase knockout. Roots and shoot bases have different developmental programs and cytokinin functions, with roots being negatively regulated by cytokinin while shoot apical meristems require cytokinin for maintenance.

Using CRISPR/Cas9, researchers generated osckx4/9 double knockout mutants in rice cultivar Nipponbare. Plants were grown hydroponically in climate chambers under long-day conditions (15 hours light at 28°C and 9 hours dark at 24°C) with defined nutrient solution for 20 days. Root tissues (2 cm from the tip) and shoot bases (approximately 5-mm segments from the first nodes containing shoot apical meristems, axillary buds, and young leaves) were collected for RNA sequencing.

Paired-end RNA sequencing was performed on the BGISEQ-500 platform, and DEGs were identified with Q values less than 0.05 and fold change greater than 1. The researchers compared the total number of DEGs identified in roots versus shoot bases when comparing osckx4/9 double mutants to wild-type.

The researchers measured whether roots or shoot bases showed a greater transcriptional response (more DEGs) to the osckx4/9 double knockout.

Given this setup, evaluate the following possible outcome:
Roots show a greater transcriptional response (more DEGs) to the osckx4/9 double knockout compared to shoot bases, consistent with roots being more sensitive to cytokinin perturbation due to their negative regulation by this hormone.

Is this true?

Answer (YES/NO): YES